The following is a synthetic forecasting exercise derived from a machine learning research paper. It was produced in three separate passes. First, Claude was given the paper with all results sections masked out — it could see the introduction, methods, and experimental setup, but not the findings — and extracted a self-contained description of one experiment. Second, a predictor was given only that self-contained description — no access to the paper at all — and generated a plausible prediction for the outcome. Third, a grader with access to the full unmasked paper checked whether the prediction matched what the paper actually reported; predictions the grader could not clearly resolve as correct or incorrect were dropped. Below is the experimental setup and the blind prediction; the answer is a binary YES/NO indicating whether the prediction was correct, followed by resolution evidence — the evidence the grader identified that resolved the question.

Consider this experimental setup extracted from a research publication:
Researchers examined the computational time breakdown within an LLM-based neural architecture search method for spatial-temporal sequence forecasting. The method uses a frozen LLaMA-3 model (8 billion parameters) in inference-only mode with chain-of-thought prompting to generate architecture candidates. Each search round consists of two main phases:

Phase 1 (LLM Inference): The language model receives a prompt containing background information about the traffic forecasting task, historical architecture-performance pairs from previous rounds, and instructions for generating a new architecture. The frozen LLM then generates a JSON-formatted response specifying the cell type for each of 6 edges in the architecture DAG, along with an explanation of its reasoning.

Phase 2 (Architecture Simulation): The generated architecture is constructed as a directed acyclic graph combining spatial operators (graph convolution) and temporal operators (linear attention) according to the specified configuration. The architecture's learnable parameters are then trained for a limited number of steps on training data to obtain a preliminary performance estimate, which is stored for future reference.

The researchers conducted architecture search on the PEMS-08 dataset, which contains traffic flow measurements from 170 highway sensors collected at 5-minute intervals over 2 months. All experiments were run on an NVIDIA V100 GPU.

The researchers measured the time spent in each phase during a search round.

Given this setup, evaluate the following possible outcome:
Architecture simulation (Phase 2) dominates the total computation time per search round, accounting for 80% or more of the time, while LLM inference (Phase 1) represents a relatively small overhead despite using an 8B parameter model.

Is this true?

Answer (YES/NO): YES